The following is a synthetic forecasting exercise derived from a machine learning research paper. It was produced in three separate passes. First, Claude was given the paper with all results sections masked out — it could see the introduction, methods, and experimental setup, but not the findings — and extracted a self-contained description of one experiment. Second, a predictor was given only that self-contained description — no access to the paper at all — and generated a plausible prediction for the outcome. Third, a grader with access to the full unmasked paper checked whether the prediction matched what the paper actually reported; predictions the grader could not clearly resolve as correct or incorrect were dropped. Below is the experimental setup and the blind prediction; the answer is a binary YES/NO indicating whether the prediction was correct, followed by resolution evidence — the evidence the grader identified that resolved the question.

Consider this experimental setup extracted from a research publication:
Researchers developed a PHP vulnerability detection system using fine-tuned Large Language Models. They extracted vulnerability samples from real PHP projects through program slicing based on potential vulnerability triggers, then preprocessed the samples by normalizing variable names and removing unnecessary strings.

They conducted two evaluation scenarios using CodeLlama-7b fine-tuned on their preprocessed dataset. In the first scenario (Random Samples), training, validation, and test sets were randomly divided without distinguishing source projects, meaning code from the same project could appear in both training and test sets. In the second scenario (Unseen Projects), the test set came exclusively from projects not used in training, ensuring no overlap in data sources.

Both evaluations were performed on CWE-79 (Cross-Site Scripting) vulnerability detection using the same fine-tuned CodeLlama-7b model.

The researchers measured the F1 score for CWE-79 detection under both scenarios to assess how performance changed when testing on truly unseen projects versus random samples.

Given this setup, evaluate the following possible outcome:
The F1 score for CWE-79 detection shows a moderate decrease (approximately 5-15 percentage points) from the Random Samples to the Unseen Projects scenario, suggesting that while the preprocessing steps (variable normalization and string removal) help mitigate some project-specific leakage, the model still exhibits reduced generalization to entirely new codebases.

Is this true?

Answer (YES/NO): YES